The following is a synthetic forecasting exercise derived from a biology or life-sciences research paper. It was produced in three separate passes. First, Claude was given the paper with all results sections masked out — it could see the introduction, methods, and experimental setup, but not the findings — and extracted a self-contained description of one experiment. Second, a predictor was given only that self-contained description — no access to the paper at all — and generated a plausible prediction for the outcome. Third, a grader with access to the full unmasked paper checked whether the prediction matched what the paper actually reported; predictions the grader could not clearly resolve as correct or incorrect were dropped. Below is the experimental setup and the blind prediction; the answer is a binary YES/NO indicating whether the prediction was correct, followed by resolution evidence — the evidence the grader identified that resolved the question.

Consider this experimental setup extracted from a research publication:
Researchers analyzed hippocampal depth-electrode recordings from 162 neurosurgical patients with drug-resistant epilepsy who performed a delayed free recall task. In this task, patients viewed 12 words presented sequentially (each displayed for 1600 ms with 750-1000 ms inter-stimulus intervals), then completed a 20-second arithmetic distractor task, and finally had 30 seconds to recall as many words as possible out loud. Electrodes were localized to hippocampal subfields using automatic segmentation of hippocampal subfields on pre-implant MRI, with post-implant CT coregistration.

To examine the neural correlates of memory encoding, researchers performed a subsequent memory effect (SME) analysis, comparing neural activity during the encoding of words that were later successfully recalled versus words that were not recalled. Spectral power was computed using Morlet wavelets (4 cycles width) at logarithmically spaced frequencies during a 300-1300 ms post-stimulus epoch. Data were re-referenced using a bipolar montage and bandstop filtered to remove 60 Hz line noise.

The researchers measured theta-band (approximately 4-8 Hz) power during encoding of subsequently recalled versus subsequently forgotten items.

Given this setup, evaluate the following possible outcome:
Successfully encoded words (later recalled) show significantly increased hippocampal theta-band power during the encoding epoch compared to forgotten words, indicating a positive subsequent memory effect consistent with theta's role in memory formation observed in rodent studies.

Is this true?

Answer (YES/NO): NO